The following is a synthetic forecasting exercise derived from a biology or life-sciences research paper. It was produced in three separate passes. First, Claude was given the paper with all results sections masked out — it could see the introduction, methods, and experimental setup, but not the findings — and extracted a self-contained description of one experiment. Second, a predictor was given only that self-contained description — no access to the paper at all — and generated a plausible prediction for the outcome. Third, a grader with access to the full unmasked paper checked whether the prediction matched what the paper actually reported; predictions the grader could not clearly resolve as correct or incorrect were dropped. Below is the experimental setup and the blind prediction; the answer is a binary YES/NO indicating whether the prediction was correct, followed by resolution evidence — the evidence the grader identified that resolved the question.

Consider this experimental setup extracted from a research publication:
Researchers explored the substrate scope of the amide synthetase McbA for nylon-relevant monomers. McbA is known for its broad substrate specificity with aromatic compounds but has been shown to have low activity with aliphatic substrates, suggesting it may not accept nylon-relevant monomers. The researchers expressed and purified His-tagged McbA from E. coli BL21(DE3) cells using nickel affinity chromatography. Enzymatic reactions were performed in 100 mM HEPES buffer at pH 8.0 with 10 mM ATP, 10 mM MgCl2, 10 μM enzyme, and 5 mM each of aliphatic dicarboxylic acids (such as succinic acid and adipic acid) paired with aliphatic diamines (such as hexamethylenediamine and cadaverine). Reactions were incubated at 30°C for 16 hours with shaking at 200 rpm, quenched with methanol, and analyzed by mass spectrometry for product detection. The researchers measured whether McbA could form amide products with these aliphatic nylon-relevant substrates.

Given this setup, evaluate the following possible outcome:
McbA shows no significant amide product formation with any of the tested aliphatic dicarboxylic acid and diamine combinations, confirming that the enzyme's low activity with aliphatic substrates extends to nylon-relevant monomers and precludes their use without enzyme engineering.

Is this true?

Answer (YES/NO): YES